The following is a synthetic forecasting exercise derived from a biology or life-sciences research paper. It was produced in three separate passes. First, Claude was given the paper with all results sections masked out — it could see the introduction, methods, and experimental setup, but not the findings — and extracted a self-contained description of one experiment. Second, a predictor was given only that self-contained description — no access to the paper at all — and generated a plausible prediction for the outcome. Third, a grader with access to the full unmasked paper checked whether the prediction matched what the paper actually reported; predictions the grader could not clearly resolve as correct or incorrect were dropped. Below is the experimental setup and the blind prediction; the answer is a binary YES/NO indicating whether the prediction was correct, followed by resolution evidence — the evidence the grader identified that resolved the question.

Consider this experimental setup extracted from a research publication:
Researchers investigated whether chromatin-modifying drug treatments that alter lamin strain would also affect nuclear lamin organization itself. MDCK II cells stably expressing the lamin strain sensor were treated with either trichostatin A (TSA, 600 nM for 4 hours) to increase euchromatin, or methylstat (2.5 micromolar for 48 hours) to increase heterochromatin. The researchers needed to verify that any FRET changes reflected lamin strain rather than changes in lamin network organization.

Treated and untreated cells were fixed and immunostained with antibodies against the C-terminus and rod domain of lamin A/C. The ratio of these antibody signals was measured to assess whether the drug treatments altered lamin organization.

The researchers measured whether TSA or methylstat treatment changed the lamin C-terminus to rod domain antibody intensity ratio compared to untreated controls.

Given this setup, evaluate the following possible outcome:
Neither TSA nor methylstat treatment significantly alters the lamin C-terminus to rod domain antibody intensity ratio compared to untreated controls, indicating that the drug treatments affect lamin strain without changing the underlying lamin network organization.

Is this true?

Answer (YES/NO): YES